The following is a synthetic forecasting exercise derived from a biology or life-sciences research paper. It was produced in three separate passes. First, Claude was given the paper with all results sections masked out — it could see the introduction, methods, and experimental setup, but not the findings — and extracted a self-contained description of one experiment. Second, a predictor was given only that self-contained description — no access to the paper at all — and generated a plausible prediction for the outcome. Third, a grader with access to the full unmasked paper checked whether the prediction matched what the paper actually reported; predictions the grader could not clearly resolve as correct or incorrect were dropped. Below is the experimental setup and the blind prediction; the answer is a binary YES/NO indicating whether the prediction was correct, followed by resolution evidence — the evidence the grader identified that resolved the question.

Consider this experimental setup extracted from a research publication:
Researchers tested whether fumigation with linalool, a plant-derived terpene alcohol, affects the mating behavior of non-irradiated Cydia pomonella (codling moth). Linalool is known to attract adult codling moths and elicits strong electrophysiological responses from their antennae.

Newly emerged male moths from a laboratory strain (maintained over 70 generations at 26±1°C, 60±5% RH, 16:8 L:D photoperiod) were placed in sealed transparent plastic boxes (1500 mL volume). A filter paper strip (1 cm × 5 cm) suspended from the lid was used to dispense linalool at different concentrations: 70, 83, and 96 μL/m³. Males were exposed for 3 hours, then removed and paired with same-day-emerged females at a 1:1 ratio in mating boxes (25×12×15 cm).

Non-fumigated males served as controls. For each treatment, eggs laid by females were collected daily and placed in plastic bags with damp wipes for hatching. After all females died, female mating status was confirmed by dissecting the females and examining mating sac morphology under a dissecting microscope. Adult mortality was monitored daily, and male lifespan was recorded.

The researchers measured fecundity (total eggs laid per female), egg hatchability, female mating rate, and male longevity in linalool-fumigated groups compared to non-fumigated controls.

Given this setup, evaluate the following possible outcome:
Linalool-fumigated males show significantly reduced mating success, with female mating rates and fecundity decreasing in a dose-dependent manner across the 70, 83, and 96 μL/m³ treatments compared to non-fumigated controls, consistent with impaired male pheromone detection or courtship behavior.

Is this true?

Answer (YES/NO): NO